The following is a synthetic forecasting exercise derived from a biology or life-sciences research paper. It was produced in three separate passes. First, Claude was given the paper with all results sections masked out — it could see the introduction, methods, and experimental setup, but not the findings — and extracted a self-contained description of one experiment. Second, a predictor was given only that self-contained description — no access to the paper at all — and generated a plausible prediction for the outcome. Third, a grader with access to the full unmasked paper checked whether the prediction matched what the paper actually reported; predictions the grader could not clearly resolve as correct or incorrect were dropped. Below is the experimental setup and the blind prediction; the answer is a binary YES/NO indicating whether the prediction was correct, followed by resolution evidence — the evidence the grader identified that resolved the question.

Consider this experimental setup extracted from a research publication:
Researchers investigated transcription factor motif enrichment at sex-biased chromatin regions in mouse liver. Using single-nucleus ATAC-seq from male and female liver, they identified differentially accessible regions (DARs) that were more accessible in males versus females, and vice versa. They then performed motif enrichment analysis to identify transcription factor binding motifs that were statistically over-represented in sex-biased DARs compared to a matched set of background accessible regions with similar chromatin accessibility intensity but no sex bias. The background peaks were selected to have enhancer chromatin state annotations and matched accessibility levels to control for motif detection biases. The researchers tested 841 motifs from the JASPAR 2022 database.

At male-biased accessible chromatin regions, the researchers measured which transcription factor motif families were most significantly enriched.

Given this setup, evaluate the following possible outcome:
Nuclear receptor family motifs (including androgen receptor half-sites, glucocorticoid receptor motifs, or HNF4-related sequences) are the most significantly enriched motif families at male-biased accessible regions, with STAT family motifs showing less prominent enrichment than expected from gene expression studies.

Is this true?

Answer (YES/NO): NO